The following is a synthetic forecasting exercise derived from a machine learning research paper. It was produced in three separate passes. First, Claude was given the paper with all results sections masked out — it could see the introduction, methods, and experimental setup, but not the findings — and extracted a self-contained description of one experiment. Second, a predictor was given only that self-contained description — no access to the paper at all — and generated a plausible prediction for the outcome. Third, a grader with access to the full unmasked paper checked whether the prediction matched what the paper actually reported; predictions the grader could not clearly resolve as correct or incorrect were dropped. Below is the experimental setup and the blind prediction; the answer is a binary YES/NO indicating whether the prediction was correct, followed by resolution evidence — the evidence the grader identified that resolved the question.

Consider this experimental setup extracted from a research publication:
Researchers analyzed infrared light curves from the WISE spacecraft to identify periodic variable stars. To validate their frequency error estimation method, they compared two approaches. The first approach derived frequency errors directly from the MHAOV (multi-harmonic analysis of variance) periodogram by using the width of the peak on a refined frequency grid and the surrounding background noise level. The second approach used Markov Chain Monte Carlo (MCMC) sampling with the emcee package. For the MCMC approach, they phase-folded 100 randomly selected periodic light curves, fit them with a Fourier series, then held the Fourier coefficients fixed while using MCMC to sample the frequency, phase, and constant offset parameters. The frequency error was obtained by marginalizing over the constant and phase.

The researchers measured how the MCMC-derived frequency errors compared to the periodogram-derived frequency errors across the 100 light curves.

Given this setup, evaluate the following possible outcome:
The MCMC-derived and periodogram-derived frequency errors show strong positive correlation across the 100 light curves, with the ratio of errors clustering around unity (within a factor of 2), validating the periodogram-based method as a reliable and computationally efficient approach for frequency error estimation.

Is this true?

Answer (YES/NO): YES